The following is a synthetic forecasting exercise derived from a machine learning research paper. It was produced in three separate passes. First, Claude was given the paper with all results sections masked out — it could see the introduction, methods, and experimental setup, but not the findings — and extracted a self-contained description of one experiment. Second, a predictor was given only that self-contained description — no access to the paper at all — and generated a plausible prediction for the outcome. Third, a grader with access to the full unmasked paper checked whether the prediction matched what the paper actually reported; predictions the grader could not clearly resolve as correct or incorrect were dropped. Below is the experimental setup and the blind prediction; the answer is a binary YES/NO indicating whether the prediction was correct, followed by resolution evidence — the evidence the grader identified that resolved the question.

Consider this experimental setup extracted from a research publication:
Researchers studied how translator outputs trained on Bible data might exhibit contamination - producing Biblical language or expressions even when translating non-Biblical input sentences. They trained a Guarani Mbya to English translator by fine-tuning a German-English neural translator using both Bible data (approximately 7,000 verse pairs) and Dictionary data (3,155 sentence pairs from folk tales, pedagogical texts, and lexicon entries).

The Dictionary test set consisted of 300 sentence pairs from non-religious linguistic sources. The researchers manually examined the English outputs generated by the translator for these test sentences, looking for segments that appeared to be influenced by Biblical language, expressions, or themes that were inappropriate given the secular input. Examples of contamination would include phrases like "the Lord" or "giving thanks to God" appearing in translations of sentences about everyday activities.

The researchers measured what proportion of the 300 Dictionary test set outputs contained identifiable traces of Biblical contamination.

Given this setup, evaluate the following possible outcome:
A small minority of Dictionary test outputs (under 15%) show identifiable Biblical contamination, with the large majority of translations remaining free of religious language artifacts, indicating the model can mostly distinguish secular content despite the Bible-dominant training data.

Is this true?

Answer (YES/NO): YES